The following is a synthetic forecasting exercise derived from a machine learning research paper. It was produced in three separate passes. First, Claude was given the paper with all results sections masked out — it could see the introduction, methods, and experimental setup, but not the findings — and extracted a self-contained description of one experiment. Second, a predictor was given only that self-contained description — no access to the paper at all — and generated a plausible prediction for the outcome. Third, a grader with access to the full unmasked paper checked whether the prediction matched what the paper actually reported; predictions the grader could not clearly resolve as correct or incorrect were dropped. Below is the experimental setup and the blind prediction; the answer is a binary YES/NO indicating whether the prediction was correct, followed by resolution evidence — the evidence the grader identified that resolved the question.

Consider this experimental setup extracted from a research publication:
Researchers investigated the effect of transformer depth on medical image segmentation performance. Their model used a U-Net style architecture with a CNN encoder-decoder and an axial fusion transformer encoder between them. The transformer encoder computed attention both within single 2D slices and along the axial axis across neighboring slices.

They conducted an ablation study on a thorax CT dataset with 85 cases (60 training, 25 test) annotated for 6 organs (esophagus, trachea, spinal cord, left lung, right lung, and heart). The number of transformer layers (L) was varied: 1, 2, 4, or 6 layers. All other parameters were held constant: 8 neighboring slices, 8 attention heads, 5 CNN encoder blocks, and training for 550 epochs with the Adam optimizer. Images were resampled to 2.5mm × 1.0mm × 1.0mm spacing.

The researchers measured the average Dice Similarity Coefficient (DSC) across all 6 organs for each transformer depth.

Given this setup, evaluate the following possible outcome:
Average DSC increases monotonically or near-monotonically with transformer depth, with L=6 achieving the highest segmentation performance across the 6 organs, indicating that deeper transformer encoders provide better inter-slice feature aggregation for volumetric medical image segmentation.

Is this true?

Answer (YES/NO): YES